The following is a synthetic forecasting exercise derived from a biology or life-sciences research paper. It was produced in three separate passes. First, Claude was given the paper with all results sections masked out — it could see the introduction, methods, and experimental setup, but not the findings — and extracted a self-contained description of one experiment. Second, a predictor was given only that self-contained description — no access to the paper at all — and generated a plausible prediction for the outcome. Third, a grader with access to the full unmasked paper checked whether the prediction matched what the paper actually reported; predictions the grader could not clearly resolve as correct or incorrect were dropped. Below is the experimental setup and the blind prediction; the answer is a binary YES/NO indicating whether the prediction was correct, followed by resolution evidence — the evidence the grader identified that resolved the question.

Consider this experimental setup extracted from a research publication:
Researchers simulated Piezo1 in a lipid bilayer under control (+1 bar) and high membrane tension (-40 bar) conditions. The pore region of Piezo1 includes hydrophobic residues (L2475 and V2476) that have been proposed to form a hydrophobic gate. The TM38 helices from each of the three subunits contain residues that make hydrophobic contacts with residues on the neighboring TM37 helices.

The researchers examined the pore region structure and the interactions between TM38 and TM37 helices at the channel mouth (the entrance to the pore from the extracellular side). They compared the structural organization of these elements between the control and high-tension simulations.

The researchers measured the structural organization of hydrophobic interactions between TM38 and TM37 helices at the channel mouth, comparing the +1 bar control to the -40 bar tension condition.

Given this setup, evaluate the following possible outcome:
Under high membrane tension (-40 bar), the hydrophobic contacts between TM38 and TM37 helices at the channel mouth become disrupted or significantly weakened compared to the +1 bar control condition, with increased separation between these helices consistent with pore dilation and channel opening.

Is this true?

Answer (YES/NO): NO